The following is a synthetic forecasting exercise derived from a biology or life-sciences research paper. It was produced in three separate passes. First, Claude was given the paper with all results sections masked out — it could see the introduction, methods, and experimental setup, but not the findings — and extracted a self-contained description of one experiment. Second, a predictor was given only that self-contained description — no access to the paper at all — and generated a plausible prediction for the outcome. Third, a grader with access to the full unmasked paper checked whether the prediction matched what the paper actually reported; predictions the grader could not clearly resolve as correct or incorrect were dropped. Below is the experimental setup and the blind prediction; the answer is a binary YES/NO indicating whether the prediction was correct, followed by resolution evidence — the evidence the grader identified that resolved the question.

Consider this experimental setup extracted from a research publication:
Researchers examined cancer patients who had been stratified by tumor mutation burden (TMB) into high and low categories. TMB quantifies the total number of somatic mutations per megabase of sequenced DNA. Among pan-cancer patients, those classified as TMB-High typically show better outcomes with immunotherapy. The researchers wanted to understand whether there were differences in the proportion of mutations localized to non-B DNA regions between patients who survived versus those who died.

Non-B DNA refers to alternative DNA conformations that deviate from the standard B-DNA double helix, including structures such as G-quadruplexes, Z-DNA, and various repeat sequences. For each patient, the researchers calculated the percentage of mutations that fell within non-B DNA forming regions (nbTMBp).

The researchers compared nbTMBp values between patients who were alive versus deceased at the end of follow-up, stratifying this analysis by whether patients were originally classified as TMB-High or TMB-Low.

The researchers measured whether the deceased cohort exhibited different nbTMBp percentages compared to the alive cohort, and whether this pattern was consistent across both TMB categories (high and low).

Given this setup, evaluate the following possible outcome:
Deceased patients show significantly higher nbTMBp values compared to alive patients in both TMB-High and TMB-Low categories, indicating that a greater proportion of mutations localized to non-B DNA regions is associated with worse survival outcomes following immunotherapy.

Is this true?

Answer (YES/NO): YES